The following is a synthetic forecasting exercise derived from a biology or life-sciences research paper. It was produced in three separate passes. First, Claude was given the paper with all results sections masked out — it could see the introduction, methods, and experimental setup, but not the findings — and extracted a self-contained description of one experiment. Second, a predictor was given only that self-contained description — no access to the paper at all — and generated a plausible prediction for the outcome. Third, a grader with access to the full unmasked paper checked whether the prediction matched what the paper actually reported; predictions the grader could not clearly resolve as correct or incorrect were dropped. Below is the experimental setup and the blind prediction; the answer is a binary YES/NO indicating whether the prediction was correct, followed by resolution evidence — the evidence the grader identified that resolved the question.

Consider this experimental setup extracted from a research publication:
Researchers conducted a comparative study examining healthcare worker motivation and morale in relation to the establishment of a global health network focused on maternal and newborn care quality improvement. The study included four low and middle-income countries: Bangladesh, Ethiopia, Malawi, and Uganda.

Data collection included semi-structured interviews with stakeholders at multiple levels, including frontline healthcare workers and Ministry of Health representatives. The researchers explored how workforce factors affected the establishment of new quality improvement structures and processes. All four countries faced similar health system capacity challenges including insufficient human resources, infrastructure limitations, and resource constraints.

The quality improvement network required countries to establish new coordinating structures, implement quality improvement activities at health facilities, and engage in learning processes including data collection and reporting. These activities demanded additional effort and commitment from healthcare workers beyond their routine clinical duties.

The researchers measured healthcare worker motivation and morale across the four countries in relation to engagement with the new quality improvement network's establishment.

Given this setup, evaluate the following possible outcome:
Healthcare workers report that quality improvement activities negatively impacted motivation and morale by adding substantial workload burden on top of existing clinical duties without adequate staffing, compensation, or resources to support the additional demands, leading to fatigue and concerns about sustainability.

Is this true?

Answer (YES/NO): NO